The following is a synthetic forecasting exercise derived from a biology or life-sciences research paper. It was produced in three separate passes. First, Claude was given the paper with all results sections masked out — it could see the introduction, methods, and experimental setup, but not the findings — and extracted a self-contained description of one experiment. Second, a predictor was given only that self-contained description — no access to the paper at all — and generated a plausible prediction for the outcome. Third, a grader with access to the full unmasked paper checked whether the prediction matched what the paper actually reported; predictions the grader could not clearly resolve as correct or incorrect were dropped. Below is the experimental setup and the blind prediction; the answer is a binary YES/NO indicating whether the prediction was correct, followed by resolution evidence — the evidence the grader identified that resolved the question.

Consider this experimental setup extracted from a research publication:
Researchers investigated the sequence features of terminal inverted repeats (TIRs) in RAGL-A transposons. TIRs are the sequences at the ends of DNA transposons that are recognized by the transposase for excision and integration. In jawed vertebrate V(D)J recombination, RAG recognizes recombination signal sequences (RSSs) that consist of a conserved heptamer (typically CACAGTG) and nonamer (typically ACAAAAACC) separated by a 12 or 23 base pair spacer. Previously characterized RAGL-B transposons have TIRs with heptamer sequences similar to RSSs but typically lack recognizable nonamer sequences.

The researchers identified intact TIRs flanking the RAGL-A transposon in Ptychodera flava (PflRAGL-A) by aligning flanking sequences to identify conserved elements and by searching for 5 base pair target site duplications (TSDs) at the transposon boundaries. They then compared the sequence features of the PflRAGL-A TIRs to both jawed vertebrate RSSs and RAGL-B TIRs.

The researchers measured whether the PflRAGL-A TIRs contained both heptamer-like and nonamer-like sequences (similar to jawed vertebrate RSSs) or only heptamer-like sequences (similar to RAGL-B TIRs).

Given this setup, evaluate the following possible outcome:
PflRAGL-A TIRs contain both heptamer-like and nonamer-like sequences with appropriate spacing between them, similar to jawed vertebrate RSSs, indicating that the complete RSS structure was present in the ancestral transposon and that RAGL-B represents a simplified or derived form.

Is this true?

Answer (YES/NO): NO